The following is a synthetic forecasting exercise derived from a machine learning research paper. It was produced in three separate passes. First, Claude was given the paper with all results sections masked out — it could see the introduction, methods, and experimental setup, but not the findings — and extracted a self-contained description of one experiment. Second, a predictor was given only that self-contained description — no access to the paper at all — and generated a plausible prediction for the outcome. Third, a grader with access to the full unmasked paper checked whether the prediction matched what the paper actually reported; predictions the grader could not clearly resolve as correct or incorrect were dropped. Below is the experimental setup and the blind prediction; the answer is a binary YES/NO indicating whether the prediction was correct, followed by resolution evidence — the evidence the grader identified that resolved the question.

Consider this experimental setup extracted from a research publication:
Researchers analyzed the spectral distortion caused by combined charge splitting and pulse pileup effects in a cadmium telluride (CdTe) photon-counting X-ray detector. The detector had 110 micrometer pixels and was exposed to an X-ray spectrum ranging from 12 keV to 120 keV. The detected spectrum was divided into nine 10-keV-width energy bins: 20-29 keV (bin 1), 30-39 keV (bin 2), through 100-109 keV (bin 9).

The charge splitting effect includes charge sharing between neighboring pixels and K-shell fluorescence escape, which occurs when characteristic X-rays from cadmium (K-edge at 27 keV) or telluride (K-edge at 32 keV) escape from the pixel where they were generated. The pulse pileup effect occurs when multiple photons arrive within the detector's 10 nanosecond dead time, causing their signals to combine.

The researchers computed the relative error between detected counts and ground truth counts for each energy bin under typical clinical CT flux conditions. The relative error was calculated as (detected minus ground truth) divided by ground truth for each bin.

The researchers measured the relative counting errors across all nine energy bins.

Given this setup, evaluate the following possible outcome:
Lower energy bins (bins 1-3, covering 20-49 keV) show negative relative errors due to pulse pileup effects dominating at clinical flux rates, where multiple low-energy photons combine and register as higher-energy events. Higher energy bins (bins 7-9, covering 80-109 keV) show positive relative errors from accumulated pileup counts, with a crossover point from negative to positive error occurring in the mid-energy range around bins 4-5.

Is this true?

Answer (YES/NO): NO